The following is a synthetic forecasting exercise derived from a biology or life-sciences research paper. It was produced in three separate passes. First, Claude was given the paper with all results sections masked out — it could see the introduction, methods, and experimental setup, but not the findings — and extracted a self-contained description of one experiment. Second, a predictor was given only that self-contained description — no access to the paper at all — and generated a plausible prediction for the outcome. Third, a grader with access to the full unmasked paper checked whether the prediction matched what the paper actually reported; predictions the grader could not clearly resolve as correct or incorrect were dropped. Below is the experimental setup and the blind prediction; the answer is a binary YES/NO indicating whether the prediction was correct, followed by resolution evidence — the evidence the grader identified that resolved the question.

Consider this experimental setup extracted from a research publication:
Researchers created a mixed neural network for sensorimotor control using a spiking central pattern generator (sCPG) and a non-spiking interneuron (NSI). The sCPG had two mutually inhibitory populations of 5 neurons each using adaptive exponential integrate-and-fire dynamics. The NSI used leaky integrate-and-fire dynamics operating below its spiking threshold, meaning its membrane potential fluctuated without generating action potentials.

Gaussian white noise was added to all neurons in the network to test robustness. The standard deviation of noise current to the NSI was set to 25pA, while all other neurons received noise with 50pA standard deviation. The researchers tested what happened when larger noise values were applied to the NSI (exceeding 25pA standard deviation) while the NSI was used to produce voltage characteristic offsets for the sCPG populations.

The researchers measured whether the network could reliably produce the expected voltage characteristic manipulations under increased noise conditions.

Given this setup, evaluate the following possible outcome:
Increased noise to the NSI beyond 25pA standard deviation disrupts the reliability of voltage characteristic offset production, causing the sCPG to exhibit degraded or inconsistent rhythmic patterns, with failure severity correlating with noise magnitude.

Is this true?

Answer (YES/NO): NO